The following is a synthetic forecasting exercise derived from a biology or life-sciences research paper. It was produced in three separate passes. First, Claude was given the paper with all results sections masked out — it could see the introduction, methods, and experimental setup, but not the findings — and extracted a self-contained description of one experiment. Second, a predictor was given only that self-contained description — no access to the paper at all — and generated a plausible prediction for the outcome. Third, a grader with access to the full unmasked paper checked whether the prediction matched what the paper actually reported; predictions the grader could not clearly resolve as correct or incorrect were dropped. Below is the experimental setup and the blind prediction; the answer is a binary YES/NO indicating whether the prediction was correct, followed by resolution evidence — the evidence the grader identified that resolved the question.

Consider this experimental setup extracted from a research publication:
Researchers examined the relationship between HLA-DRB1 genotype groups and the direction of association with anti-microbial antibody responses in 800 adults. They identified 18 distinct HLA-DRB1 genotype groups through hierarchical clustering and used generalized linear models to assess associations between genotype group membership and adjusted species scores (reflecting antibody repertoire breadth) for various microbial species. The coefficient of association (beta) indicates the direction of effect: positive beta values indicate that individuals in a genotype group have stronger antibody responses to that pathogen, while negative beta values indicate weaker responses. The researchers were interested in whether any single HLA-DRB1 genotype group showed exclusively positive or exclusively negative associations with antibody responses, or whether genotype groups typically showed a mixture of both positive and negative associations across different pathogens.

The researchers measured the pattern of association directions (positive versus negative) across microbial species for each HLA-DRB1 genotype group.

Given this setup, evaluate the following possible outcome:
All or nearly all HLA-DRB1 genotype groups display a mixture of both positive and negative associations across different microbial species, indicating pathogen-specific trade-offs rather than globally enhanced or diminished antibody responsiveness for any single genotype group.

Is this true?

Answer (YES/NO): NO